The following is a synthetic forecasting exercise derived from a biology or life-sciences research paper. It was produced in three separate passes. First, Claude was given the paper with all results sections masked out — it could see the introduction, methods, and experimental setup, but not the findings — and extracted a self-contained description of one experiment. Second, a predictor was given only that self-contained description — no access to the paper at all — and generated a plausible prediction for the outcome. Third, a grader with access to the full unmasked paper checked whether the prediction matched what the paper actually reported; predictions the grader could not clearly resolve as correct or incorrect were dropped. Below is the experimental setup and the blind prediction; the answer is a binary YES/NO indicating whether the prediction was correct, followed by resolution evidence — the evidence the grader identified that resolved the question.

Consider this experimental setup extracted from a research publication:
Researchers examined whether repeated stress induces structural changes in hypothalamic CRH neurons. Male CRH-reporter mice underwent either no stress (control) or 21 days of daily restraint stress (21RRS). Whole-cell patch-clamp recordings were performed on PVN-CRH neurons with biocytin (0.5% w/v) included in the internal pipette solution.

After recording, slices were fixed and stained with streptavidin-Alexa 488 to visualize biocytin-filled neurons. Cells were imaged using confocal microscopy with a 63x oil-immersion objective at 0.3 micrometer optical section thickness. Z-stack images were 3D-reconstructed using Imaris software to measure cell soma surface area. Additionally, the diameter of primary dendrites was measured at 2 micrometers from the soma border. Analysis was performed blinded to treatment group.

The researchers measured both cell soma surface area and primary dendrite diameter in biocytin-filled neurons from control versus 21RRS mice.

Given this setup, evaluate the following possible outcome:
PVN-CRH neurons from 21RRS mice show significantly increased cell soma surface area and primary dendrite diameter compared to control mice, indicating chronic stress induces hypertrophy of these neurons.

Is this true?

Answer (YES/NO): YES